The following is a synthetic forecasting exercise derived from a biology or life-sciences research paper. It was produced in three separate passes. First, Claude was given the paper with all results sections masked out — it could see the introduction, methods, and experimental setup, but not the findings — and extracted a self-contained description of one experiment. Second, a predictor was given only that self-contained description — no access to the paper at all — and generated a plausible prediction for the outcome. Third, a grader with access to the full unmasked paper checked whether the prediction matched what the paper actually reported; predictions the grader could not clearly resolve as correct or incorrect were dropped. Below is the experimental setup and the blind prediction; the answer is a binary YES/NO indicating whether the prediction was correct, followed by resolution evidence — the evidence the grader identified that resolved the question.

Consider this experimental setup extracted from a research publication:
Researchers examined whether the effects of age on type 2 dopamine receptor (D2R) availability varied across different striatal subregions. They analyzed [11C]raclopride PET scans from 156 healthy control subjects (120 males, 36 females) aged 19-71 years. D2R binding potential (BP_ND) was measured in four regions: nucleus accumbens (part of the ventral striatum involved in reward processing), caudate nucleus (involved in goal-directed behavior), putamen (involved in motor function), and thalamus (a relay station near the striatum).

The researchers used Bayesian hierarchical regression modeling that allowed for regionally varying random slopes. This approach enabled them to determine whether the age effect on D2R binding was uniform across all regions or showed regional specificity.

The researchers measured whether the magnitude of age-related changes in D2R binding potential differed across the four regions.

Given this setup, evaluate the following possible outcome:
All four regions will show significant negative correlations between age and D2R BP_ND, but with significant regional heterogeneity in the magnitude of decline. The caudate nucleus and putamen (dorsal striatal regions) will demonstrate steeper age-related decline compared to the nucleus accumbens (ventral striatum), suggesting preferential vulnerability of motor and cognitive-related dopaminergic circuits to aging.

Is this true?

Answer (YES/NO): NO